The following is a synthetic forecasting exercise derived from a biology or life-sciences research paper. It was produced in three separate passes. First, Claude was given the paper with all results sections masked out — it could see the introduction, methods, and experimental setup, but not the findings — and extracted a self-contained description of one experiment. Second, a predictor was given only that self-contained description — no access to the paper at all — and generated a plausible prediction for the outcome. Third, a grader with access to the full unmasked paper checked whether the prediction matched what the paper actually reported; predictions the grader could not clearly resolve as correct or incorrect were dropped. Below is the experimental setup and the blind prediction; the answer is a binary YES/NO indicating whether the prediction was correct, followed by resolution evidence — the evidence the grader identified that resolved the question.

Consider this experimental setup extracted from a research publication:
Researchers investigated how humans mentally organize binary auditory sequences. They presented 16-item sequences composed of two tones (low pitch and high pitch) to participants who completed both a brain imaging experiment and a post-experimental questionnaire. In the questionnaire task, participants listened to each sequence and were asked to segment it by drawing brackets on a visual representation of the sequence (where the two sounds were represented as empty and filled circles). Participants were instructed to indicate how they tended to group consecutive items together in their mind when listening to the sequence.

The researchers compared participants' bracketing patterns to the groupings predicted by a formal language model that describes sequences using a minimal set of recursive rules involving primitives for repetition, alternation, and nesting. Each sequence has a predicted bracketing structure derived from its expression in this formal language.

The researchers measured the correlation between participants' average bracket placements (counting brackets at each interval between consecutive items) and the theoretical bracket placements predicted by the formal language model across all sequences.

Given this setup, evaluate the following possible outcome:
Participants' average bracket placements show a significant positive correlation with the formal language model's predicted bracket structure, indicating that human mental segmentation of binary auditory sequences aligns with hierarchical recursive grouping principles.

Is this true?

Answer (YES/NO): YES